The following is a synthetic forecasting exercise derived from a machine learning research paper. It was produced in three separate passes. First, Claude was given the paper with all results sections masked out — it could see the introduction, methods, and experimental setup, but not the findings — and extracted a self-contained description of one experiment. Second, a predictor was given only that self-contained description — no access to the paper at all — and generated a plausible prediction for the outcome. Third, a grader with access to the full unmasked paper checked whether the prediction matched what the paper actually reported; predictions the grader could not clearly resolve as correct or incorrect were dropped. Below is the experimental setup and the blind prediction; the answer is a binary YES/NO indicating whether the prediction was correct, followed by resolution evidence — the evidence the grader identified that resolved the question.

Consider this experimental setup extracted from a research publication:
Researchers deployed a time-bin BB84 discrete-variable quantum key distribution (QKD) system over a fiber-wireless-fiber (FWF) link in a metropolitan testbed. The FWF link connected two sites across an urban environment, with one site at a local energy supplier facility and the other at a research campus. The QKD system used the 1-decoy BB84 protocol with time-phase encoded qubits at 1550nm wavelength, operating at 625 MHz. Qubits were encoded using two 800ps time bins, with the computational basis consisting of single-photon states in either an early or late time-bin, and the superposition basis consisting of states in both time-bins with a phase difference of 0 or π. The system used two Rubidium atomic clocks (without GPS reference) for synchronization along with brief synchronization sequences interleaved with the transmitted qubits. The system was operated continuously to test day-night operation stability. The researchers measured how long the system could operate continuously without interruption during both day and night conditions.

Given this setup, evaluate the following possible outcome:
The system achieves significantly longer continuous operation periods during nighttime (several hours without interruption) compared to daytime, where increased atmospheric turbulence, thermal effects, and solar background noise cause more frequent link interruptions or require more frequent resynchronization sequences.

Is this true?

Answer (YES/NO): NO